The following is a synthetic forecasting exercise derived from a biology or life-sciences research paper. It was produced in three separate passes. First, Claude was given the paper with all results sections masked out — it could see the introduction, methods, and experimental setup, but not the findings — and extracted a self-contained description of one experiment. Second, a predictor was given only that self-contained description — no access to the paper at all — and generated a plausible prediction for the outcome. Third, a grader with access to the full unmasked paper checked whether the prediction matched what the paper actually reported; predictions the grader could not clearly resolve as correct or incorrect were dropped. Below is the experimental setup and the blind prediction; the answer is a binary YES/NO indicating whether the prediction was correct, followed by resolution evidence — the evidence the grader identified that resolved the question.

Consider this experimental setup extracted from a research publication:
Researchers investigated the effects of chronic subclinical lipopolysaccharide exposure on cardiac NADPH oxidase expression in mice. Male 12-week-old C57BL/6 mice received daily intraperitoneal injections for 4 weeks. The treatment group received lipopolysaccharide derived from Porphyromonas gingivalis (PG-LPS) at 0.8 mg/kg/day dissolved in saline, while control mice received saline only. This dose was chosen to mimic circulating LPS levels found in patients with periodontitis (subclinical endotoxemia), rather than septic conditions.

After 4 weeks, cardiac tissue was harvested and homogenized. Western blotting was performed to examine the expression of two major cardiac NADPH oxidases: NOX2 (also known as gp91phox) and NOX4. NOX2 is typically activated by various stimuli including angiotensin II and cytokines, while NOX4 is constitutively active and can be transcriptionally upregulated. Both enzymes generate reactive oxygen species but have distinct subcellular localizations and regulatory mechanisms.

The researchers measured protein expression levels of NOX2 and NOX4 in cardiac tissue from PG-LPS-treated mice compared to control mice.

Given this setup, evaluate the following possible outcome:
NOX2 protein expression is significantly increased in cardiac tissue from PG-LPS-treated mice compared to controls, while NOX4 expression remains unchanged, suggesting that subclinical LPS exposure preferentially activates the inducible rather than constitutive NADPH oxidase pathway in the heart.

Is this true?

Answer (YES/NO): NO